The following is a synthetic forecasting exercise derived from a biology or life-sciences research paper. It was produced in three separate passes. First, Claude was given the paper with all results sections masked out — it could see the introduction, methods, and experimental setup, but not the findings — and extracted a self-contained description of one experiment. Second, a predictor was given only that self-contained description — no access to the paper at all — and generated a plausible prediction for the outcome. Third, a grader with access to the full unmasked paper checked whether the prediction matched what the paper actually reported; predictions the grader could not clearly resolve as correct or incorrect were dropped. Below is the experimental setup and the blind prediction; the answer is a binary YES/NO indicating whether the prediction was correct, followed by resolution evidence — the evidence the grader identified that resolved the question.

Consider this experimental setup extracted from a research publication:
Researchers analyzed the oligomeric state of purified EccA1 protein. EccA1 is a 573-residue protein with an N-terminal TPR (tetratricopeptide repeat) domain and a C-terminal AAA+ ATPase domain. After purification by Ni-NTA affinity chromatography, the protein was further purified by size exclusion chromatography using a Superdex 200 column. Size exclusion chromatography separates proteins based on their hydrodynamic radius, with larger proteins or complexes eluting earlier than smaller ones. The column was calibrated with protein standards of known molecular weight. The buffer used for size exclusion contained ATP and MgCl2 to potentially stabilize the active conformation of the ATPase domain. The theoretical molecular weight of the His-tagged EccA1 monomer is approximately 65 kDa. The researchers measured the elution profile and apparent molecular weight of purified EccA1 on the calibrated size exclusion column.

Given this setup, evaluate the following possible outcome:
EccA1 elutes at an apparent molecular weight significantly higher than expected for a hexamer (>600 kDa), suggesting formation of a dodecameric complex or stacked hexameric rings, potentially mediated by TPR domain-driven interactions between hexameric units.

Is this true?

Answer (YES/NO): NO